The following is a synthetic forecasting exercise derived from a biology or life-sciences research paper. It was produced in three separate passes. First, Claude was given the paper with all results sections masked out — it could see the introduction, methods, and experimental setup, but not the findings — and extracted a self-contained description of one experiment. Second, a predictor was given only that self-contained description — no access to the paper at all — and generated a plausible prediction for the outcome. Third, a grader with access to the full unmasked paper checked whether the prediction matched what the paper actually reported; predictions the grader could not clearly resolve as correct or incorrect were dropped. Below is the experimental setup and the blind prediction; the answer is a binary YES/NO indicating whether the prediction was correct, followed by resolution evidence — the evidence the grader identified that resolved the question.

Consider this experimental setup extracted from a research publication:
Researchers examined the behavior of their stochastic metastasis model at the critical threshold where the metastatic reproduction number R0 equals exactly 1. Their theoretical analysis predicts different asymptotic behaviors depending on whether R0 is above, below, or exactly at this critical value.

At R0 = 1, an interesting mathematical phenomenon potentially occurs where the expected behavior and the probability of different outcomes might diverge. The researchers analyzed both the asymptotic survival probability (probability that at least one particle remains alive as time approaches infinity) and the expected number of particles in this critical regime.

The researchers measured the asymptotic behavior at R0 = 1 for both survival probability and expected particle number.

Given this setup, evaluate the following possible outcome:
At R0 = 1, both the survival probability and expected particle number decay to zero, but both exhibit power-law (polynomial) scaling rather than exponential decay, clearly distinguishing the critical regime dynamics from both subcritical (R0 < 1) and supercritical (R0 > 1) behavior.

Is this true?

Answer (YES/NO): NO